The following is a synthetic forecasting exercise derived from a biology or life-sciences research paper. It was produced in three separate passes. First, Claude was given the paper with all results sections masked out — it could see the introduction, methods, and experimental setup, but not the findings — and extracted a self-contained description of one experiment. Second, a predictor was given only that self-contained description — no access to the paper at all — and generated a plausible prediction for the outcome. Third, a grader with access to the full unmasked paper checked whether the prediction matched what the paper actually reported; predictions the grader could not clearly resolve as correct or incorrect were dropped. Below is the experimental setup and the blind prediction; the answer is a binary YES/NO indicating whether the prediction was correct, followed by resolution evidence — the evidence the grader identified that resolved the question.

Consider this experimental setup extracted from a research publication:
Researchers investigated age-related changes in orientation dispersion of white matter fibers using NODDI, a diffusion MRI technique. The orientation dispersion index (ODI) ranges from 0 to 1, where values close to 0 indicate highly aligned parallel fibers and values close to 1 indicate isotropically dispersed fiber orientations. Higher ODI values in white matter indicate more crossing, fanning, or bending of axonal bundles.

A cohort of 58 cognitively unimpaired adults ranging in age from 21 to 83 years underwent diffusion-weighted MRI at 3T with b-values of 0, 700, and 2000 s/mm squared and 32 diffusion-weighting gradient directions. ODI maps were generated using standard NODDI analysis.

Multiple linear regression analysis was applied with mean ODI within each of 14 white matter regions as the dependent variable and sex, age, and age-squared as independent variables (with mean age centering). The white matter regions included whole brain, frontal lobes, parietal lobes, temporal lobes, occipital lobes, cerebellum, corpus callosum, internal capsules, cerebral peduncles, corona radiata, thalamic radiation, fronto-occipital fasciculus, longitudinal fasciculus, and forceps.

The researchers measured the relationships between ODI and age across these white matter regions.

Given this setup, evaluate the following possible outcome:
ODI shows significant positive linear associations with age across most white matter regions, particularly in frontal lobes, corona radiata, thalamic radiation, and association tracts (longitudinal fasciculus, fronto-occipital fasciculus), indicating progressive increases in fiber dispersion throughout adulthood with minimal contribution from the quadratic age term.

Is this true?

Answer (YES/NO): NO